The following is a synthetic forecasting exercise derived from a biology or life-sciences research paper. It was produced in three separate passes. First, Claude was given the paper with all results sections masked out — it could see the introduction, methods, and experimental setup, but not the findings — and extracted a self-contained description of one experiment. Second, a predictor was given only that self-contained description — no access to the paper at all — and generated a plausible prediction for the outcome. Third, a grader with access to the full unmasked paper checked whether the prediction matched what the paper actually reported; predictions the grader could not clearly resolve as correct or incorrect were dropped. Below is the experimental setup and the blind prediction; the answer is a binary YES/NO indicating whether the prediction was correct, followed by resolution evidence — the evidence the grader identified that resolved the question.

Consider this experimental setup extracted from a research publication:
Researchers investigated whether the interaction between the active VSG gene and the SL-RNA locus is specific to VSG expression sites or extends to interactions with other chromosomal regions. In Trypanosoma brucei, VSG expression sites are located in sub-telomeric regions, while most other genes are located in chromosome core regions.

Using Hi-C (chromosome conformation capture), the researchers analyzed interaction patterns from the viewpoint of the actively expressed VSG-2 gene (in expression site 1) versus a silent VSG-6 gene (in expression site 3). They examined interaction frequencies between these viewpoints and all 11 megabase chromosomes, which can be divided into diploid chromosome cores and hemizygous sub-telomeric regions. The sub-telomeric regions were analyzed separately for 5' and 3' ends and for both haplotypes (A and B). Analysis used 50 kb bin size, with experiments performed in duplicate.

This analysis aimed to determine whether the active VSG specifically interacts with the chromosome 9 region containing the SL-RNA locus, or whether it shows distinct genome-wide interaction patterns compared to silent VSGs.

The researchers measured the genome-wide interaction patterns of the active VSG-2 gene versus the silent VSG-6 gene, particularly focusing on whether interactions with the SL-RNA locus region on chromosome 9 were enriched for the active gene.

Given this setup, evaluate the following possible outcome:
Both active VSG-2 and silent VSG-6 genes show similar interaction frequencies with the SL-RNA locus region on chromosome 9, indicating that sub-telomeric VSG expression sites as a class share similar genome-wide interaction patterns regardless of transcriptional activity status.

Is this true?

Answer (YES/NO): NO